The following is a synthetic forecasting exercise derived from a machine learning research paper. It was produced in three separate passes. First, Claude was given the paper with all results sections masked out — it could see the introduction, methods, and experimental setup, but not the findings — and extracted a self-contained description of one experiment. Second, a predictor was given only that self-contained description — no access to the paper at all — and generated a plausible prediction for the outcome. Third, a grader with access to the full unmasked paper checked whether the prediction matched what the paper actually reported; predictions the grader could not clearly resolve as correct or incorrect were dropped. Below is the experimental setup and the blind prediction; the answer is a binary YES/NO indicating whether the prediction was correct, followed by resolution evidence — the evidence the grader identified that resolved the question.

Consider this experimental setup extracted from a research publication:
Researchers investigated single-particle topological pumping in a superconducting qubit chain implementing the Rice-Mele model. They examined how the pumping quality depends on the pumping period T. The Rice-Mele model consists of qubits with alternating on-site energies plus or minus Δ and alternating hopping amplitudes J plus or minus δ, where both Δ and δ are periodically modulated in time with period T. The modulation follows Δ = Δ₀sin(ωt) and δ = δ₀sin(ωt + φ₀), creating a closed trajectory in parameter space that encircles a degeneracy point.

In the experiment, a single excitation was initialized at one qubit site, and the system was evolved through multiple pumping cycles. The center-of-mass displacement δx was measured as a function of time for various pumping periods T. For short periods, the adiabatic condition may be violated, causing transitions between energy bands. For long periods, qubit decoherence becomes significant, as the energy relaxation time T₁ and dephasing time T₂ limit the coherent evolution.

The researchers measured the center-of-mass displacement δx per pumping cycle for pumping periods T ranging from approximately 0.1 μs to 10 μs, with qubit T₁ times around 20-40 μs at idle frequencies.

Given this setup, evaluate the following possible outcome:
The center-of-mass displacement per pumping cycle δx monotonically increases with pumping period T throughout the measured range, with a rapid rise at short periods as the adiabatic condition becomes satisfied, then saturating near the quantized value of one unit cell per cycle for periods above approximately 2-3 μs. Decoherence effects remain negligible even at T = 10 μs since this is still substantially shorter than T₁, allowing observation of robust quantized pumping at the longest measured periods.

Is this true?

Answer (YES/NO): NO